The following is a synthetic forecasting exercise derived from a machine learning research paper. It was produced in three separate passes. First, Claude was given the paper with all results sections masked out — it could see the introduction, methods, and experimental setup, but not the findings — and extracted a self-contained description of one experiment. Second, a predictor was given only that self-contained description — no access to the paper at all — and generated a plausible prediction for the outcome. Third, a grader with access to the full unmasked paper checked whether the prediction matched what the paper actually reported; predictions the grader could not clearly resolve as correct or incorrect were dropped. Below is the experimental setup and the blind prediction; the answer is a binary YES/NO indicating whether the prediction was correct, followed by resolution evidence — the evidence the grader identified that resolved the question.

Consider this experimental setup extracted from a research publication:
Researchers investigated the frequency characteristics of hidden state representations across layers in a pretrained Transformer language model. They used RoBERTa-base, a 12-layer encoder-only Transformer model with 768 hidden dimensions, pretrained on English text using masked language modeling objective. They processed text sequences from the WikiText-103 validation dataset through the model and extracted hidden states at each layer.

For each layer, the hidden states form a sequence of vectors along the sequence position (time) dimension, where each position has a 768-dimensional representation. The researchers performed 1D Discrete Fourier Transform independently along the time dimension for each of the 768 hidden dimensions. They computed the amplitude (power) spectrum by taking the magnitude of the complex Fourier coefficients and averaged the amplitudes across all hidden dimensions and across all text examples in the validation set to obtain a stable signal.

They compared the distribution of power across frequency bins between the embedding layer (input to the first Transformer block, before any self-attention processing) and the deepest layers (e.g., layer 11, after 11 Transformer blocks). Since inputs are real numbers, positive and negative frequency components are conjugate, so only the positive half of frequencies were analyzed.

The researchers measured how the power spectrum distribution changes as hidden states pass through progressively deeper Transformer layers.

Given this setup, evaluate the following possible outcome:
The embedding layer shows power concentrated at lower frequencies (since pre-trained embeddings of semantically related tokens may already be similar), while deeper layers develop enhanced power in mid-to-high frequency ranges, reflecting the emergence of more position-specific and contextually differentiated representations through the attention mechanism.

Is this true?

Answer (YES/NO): NO